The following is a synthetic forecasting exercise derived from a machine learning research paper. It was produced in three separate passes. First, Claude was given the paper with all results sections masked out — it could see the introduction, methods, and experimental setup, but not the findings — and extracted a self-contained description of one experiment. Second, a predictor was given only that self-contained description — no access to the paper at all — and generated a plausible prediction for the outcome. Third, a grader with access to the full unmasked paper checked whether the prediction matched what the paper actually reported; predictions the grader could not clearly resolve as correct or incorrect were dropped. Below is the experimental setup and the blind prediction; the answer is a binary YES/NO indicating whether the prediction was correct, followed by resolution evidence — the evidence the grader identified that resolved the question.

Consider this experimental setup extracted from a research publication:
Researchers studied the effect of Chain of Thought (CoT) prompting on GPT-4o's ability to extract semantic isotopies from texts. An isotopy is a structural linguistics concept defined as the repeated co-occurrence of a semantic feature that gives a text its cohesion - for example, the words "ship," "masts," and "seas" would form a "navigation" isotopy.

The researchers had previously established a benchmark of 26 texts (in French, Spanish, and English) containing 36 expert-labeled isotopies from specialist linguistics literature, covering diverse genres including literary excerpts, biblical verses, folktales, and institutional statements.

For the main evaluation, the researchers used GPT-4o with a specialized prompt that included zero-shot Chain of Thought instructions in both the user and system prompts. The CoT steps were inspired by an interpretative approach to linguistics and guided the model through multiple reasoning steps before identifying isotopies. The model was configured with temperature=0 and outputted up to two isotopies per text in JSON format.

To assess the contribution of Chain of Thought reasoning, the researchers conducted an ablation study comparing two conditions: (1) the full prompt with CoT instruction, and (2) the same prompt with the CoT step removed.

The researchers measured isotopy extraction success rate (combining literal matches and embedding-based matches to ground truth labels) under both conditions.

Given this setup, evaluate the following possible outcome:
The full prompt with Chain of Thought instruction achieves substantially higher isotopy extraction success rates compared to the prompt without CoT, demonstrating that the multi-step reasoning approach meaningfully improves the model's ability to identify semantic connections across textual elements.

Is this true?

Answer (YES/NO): NO